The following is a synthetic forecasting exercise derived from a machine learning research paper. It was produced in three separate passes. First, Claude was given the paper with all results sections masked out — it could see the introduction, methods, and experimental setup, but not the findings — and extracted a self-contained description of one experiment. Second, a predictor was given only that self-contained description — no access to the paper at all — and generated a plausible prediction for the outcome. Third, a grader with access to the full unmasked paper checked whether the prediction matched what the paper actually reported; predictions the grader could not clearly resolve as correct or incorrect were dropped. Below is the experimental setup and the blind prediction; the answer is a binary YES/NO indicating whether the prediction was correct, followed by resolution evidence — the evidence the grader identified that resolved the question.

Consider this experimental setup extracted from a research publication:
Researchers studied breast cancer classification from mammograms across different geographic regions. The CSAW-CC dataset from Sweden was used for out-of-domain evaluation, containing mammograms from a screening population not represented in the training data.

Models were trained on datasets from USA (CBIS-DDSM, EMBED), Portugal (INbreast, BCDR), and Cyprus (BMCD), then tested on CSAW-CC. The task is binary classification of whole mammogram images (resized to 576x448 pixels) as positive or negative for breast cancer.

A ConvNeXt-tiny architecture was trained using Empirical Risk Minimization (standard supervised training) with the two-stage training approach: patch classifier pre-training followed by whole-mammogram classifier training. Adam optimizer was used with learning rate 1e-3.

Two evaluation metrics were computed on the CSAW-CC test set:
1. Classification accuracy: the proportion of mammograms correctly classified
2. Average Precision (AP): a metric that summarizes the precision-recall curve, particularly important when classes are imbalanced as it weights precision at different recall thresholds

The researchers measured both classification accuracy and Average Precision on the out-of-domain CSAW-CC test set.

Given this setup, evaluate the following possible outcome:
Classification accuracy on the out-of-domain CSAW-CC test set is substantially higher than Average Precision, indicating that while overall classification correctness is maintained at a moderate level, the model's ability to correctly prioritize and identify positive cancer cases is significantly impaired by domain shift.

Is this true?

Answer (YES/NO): NO